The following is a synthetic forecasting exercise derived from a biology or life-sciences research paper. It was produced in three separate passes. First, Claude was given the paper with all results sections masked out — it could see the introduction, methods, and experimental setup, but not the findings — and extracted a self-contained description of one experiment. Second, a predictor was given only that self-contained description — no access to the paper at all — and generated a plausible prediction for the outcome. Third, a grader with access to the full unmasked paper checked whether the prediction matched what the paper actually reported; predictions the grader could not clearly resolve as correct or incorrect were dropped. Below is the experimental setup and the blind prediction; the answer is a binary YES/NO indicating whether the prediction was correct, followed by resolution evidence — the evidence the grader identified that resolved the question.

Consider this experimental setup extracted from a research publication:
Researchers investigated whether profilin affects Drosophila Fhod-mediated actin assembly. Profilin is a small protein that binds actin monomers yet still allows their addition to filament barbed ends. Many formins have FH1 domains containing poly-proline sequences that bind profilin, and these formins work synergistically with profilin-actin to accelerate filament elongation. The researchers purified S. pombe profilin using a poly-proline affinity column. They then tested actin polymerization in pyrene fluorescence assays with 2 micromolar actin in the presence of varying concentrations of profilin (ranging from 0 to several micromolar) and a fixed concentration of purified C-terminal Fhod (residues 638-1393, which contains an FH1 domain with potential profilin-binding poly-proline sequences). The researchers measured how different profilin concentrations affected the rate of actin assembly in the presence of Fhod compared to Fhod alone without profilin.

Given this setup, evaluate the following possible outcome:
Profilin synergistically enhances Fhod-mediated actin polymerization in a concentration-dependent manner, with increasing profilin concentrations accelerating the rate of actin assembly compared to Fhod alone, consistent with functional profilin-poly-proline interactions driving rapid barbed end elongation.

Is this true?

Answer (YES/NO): NO